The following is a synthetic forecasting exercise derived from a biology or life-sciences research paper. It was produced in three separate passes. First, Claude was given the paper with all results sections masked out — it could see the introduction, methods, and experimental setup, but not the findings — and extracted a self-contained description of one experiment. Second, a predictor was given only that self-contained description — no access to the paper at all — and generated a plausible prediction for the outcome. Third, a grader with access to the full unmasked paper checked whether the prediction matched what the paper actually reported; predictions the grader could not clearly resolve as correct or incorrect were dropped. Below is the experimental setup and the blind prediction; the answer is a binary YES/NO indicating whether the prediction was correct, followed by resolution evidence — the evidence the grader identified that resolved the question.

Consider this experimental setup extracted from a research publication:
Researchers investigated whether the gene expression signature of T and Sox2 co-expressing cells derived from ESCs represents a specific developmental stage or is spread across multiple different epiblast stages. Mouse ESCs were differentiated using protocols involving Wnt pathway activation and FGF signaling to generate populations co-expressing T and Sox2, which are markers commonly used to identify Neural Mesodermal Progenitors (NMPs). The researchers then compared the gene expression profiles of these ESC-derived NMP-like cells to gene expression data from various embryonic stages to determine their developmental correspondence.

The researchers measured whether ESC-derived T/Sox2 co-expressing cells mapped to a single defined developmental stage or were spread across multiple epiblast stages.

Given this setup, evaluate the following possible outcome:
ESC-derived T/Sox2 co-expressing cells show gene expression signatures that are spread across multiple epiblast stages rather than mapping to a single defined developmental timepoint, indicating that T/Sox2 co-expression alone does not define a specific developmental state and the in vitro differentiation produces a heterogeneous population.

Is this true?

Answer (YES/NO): YES